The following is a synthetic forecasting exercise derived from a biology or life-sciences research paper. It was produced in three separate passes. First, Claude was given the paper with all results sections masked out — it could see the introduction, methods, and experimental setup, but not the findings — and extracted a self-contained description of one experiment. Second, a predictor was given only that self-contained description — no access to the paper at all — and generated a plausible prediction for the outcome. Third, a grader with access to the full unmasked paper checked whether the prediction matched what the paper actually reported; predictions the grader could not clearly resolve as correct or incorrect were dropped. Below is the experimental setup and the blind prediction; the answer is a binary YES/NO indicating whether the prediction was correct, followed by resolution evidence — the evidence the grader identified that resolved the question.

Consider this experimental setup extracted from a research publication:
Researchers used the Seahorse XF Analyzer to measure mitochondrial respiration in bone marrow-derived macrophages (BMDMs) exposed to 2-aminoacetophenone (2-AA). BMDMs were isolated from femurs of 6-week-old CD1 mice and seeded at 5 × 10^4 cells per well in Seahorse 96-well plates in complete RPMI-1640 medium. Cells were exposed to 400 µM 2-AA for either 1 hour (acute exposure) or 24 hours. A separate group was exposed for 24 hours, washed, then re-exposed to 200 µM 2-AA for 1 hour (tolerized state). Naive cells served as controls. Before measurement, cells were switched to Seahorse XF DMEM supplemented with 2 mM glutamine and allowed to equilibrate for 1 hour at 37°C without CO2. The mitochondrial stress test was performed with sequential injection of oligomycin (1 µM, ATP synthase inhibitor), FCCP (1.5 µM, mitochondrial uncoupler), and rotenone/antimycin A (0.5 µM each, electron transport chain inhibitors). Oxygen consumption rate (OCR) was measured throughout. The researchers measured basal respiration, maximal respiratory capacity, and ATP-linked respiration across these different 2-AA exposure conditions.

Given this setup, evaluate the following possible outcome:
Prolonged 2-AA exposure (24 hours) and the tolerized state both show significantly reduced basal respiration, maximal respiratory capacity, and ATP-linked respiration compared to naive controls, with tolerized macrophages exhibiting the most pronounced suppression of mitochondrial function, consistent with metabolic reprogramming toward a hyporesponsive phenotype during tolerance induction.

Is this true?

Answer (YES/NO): NO